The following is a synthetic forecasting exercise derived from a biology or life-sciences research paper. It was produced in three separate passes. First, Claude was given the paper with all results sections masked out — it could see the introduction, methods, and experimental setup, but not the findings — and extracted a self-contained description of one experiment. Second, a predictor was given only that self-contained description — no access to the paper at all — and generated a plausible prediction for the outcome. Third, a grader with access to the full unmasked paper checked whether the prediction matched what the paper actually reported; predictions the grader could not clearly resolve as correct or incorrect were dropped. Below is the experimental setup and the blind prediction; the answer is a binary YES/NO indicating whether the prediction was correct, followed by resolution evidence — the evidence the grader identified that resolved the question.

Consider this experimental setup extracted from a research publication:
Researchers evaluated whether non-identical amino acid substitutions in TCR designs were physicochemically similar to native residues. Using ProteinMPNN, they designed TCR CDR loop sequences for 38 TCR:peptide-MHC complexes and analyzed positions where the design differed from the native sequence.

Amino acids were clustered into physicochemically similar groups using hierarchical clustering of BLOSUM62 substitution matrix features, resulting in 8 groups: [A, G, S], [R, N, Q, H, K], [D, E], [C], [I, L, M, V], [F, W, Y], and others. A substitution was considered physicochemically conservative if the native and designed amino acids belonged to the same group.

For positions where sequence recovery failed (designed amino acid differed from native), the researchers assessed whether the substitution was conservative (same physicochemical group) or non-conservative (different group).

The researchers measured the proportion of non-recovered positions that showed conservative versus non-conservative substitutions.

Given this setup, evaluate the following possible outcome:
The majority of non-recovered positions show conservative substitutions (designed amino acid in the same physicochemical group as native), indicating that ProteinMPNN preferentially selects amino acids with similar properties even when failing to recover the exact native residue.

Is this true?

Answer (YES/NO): NO